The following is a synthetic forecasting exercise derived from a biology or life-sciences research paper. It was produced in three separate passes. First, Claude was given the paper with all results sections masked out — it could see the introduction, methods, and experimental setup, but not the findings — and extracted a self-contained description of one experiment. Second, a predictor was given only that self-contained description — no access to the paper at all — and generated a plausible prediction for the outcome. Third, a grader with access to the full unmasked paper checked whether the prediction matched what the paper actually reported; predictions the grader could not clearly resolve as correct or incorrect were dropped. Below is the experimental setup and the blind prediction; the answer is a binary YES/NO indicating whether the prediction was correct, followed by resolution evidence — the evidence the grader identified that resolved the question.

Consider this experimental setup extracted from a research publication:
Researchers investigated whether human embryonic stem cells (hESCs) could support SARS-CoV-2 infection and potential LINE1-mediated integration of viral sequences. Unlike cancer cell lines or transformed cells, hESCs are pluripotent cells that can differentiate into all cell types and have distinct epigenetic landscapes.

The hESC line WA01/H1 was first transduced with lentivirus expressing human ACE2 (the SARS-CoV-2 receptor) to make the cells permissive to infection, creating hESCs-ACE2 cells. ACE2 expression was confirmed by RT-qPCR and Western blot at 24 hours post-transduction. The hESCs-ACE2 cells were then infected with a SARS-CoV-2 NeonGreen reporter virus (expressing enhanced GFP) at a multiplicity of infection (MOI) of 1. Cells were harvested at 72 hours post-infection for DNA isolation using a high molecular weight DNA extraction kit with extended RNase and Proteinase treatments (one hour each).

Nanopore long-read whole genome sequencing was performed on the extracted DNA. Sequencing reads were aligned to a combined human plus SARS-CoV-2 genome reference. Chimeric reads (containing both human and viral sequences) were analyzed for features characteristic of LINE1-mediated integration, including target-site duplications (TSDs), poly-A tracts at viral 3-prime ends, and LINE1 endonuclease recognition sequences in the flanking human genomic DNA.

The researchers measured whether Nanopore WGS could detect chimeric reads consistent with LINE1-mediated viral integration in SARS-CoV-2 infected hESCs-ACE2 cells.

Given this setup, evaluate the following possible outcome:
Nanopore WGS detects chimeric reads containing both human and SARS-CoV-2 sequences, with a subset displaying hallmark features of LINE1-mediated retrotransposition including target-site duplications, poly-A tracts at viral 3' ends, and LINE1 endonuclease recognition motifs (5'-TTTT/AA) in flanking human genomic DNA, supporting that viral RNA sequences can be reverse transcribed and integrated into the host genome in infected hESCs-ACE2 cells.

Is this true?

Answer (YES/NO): NO